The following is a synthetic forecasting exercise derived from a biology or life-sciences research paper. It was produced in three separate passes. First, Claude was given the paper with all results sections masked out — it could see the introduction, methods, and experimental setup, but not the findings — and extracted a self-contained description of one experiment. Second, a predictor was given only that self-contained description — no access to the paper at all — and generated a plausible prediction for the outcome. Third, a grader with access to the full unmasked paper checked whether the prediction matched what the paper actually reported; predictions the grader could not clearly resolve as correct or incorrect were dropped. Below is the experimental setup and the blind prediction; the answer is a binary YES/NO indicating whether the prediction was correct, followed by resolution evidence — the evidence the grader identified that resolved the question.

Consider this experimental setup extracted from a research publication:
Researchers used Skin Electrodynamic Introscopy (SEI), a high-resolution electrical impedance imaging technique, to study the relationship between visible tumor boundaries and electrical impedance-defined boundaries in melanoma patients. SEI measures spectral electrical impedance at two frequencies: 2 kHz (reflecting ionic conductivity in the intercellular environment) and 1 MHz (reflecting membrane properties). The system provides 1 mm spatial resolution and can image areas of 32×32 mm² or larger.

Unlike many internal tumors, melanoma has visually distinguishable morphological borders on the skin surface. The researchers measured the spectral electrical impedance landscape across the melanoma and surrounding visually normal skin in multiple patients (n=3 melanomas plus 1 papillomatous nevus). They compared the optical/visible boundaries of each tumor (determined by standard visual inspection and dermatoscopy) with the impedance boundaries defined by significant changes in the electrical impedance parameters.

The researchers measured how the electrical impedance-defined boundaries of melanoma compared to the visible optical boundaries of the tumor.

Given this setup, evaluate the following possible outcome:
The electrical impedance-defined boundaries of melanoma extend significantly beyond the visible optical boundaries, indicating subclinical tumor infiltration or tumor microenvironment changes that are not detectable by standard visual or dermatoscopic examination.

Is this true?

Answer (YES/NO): YES